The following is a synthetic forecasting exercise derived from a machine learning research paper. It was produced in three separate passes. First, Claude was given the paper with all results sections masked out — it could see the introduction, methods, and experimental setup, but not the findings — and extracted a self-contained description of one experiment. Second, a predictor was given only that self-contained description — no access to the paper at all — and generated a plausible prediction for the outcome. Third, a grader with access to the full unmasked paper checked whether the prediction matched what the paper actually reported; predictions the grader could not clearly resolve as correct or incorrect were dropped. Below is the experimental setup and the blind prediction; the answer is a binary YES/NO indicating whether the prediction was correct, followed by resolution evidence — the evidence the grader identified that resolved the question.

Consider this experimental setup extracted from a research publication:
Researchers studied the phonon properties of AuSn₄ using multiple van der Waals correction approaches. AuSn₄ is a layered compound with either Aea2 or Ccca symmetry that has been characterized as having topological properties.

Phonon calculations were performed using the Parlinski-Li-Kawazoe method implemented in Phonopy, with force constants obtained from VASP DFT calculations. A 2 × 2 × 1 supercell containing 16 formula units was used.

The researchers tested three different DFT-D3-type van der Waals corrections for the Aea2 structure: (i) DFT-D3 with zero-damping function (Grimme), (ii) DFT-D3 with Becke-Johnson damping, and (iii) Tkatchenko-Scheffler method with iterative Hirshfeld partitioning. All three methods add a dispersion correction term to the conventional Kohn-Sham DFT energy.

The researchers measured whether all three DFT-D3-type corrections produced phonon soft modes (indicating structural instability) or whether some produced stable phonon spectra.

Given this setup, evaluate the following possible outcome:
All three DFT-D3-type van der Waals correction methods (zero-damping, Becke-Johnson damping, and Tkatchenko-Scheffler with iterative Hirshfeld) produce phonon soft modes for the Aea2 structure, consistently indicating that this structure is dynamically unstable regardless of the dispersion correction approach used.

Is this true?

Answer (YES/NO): YES